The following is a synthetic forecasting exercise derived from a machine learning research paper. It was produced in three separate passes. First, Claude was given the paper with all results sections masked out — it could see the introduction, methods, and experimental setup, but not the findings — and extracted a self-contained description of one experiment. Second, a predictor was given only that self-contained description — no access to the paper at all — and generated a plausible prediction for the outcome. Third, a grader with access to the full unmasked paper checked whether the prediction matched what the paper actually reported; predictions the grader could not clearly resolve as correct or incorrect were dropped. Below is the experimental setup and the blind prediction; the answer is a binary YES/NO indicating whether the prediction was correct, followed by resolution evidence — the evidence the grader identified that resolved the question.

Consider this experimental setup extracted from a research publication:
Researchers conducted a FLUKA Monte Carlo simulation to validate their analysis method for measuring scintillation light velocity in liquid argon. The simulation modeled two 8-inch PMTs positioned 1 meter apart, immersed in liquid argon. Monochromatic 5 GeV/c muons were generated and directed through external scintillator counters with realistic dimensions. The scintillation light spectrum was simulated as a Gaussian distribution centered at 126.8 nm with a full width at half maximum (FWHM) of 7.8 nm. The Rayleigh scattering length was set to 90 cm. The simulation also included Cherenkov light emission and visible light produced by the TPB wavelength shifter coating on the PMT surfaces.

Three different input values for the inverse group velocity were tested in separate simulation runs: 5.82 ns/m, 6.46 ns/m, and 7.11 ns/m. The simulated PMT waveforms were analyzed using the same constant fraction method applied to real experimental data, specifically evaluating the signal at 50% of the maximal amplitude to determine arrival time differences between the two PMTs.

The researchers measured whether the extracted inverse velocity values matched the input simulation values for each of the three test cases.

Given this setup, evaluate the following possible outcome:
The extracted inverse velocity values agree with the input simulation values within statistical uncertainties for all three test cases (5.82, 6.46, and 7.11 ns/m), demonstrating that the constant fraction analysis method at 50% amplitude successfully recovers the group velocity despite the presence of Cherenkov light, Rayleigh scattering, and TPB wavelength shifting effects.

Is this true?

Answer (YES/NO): NO